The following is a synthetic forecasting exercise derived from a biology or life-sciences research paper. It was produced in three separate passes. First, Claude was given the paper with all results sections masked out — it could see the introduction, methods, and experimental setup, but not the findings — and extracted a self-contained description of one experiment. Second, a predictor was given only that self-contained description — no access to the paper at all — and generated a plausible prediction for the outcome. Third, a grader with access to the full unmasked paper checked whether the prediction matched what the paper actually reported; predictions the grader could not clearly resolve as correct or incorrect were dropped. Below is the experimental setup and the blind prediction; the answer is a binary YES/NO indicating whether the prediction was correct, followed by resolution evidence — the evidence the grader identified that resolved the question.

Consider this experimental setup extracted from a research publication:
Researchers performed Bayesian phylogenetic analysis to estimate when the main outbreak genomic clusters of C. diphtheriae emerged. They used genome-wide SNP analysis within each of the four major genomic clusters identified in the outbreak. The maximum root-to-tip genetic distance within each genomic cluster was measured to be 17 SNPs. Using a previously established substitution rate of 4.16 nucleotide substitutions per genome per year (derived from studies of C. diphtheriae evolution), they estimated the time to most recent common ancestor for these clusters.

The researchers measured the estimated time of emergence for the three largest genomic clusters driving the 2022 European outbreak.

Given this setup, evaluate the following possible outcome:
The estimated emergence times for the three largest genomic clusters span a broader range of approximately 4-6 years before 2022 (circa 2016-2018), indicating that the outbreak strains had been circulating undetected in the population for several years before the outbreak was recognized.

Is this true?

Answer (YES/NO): NO